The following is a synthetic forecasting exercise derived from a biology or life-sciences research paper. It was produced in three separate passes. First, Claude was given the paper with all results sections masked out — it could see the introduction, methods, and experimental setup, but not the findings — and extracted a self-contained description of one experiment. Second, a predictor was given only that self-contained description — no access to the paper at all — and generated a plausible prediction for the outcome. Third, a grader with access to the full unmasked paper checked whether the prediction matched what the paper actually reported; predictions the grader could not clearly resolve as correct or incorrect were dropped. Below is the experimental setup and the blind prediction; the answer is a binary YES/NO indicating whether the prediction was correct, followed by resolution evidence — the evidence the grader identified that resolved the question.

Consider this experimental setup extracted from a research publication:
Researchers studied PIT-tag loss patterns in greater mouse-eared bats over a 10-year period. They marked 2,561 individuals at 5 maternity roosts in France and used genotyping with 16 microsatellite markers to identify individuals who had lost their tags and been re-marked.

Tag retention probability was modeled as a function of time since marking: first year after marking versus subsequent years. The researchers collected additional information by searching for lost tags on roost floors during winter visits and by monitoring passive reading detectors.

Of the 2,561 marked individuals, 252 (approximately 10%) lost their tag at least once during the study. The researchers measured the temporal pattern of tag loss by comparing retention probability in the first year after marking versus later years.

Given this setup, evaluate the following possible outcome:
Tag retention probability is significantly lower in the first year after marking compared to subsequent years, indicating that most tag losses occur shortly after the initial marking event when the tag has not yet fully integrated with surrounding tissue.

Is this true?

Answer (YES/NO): YES